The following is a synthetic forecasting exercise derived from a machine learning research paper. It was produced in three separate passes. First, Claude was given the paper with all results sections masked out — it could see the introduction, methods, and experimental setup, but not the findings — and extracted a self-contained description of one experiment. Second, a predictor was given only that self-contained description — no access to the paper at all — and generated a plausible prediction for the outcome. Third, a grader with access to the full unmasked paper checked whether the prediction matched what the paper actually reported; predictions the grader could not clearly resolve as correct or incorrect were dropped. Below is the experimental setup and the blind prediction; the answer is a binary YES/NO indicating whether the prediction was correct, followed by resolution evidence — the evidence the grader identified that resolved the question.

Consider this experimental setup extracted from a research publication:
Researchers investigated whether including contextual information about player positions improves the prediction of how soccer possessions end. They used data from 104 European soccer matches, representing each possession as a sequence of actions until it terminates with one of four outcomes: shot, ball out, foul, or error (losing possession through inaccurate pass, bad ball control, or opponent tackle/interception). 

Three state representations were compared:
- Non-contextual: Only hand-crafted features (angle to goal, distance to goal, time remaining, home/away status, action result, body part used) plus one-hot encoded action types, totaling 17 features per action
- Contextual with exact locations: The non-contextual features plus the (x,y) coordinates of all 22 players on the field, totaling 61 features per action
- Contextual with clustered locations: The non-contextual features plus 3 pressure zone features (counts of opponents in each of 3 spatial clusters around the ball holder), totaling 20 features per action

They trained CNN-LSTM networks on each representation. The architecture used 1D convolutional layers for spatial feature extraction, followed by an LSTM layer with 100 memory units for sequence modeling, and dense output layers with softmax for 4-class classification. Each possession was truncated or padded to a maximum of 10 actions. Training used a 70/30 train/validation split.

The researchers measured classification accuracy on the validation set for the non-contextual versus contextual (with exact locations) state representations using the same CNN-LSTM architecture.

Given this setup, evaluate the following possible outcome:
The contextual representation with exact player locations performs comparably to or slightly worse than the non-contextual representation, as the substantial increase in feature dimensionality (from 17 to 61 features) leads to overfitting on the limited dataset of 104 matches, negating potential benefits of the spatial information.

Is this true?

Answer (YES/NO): NO